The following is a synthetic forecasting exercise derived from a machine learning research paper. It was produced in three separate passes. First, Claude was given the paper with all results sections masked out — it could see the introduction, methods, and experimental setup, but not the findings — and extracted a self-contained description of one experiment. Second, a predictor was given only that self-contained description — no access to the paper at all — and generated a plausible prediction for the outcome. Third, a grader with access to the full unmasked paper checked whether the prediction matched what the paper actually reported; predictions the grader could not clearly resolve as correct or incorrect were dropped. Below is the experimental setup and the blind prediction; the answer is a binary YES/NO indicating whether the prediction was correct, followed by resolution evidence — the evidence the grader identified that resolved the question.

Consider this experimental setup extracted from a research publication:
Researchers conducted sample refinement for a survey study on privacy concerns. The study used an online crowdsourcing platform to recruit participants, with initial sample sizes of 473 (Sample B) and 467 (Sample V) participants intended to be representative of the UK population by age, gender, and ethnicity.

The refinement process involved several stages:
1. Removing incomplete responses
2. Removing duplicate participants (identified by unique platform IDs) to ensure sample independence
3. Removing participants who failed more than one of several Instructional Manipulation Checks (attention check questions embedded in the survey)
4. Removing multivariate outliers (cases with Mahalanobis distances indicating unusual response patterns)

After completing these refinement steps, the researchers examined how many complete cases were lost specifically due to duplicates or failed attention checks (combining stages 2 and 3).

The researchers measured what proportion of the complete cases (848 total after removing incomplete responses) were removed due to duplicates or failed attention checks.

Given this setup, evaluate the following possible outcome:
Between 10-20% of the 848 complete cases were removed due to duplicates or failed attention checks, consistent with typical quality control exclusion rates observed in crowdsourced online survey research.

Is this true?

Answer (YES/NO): NO